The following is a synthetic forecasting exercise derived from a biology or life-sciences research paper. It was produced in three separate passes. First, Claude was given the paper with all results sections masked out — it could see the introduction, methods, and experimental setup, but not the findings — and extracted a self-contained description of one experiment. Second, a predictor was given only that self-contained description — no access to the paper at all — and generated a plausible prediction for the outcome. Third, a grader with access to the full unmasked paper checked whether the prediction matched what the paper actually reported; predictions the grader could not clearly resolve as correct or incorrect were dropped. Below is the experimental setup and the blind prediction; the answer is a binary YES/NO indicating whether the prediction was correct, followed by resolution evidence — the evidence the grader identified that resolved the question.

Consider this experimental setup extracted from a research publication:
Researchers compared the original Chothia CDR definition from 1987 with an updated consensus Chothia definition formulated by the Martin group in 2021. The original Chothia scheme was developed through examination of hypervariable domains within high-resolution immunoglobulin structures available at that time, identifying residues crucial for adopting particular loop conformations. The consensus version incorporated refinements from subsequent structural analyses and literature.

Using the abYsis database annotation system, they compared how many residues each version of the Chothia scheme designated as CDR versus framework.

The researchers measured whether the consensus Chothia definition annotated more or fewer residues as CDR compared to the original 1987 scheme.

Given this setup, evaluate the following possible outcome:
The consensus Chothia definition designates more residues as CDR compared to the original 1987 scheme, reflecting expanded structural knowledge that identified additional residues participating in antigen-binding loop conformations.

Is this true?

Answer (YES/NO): NO